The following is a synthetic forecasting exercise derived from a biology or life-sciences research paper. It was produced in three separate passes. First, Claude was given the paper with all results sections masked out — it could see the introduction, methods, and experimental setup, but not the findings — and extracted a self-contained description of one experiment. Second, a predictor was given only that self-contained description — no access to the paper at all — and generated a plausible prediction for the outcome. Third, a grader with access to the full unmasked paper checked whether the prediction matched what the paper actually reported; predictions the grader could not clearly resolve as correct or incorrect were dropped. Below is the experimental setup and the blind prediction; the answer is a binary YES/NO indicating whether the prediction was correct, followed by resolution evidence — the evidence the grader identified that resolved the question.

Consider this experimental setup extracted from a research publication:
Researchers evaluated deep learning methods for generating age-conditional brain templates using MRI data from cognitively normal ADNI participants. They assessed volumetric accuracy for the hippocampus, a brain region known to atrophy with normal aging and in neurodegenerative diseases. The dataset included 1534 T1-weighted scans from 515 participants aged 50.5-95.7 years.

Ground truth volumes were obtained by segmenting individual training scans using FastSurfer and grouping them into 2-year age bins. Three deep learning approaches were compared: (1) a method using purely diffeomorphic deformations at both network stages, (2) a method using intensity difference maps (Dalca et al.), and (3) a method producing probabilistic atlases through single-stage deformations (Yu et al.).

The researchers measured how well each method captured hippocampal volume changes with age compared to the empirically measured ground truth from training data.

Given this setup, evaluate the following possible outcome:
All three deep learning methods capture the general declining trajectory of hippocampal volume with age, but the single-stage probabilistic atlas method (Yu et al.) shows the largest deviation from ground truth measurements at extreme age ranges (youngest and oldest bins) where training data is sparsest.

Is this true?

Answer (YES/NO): NO